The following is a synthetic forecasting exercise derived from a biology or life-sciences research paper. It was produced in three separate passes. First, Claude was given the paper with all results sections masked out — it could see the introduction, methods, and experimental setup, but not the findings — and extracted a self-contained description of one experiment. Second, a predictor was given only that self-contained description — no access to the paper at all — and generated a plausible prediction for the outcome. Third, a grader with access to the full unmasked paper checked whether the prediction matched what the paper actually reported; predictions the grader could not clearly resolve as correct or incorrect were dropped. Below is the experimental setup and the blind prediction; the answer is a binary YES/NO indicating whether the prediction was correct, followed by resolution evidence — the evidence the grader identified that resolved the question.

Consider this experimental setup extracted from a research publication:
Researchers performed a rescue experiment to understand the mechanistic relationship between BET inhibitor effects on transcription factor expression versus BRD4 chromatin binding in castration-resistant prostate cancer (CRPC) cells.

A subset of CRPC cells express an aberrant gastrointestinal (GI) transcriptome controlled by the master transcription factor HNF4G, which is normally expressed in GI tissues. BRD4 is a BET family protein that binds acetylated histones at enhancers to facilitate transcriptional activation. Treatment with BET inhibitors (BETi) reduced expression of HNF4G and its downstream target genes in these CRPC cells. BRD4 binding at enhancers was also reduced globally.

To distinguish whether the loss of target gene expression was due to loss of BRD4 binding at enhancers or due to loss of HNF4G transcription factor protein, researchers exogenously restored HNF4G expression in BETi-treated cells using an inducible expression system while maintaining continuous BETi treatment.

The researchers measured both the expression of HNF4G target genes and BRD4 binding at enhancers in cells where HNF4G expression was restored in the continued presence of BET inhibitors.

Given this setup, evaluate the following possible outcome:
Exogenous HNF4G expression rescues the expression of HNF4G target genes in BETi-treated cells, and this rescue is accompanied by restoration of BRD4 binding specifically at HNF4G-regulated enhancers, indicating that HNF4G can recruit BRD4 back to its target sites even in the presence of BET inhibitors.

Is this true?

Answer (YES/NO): NO